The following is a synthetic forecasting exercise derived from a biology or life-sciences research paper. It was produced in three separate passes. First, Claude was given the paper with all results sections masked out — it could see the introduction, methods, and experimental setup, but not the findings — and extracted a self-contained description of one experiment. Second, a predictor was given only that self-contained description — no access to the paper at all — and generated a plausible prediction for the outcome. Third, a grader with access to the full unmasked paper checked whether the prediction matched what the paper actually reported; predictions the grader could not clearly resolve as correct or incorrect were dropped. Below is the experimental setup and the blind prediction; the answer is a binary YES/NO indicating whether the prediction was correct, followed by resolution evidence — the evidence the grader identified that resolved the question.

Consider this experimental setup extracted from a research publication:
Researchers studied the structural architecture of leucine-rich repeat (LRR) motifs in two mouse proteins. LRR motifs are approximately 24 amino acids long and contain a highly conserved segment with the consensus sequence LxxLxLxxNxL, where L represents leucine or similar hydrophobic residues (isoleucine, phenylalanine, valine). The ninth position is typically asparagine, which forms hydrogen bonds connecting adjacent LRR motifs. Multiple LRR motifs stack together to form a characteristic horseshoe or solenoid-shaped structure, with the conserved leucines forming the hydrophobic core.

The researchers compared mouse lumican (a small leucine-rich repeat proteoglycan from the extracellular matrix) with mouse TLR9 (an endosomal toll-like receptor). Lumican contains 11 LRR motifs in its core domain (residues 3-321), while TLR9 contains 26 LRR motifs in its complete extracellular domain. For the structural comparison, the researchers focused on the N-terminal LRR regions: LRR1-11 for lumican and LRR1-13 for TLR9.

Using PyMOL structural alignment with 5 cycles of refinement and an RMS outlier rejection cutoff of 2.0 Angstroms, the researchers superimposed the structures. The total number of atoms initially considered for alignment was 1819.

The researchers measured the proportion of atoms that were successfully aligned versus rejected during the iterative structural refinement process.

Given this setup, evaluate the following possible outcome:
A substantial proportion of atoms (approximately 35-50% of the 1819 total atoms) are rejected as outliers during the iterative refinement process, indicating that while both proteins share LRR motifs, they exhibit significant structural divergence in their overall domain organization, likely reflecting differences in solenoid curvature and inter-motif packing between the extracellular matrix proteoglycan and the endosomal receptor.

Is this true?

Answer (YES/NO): NO